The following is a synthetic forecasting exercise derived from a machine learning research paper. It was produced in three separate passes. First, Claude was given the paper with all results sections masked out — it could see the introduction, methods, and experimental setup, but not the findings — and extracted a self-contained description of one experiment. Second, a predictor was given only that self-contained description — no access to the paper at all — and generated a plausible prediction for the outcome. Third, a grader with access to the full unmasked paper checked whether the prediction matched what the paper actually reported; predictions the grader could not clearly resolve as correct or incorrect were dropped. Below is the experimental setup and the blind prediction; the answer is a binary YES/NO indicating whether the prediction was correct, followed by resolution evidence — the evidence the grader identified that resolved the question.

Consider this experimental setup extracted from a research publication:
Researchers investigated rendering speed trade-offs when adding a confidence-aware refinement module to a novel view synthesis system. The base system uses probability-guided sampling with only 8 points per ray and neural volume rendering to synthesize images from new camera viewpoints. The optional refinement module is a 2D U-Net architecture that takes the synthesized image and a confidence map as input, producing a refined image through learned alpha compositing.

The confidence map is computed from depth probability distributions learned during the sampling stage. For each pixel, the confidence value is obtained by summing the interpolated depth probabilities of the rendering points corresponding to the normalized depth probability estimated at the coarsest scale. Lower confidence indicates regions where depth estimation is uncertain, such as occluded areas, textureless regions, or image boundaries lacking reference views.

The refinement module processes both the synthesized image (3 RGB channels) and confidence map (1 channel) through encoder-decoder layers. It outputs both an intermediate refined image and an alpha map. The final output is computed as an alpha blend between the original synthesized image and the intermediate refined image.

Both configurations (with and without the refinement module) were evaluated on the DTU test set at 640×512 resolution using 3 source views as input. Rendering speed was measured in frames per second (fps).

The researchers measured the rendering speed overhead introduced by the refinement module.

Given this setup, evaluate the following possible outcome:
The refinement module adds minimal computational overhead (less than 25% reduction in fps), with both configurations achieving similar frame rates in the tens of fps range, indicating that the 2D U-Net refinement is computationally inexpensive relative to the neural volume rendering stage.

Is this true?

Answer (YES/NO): NO